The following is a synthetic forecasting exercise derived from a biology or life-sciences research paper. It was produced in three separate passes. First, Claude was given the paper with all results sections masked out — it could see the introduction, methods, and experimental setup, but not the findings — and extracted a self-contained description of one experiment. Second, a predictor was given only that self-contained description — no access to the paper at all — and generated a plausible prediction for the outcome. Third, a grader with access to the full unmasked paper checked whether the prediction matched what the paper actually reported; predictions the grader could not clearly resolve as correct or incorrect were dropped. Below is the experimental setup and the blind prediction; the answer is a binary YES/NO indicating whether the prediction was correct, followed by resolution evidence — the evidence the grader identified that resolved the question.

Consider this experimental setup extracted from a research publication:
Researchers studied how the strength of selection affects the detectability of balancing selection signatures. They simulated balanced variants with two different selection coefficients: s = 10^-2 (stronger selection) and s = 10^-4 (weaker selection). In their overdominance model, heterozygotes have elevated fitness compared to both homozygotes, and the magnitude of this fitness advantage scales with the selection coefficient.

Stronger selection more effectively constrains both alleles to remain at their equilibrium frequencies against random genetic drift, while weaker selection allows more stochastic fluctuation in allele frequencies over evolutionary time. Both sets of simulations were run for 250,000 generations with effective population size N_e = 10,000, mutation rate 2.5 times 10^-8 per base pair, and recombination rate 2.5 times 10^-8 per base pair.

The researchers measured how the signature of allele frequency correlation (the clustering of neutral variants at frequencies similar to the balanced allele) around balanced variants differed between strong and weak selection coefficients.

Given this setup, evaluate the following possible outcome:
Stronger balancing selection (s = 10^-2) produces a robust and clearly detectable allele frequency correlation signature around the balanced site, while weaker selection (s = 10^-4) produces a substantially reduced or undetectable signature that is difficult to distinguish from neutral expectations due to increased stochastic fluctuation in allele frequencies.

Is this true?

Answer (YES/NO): NO